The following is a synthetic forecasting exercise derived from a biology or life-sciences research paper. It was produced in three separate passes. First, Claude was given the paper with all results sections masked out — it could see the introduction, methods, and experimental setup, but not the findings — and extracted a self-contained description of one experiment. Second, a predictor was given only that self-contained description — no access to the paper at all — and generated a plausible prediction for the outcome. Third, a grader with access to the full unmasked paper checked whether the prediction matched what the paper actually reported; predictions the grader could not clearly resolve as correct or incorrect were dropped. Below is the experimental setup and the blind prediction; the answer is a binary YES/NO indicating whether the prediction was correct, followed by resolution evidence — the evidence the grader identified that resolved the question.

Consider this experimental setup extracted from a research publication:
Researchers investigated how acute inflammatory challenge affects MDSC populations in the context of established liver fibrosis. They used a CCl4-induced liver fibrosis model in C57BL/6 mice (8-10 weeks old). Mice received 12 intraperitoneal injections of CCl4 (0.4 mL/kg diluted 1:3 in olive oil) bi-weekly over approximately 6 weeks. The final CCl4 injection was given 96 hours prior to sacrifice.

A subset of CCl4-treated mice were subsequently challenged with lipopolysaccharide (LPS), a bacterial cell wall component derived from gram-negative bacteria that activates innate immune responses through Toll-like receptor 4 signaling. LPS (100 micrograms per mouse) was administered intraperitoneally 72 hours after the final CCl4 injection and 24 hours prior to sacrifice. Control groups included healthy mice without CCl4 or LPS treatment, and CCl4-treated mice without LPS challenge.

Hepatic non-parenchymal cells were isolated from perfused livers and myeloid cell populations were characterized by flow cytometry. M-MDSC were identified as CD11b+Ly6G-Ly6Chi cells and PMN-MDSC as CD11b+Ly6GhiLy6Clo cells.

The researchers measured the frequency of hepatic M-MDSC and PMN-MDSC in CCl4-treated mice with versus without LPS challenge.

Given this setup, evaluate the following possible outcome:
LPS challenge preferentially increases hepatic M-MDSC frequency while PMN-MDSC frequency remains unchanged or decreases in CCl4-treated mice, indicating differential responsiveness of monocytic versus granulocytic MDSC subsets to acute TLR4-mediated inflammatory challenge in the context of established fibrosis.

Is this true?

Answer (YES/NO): NO